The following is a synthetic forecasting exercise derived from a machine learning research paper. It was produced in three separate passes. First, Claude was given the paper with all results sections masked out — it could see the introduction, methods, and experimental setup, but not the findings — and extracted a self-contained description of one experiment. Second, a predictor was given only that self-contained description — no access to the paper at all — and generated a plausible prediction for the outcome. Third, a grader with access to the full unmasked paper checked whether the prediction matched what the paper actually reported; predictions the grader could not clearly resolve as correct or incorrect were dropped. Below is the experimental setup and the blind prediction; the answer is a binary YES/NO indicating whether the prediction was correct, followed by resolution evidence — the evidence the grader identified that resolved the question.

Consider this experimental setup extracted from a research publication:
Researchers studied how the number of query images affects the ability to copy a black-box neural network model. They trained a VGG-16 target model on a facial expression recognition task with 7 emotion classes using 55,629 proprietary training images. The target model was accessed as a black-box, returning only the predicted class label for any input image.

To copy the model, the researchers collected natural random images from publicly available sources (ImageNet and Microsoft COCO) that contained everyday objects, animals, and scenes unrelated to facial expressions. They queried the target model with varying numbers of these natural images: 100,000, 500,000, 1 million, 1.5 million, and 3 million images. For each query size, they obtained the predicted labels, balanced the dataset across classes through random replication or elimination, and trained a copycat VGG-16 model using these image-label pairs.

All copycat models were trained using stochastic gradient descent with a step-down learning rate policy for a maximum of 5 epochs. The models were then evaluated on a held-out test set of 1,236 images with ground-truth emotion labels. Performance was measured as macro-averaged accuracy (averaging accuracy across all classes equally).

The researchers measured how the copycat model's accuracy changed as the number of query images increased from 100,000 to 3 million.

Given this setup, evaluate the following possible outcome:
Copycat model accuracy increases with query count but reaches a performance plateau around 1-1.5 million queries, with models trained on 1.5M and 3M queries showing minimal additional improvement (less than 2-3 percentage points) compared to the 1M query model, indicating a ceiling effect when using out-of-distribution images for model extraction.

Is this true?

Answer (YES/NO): NO